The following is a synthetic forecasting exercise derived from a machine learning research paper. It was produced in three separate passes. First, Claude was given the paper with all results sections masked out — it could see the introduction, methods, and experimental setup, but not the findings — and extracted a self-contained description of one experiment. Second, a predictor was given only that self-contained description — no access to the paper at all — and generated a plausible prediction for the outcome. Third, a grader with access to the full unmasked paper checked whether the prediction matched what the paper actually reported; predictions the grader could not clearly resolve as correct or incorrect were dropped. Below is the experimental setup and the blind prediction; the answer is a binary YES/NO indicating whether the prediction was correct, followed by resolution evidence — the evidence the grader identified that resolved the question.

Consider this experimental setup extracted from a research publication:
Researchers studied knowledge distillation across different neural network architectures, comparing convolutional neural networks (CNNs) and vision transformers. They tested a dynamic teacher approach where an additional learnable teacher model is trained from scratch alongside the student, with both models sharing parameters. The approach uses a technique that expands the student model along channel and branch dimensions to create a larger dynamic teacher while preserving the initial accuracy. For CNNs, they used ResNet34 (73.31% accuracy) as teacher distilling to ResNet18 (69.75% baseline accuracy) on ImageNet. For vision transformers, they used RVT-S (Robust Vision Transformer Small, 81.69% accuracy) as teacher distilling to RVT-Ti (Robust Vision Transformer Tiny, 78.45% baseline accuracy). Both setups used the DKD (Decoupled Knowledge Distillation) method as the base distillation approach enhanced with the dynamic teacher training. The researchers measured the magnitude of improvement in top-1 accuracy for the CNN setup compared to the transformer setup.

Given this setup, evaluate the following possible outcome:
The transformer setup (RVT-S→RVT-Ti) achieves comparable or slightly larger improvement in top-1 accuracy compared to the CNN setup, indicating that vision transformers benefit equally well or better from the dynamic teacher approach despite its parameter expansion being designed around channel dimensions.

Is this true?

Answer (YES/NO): YES